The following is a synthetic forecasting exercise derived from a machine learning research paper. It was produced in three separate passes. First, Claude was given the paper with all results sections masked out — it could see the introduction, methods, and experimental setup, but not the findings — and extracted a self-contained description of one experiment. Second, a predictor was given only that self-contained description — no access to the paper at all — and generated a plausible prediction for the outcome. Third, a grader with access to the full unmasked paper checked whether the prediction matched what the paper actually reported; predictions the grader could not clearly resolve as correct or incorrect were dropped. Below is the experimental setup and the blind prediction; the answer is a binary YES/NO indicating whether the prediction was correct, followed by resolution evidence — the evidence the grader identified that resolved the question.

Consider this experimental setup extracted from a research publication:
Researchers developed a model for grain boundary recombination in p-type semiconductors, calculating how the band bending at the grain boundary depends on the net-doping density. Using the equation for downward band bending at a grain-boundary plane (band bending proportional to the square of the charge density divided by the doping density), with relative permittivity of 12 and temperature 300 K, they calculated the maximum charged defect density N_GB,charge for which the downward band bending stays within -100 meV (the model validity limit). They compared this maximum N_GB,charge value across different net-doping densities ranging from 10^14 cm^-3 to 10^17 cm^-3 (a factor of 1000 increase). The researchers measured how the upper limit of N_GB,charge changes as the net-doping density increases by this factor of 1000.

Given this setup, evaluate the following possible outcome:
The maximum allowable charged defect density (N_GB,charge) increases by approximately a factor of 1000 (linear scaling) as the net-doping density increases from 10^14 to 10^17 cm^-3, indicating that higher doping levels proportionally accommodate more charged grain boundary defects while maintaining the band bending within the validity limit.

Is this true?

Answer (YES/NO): NO